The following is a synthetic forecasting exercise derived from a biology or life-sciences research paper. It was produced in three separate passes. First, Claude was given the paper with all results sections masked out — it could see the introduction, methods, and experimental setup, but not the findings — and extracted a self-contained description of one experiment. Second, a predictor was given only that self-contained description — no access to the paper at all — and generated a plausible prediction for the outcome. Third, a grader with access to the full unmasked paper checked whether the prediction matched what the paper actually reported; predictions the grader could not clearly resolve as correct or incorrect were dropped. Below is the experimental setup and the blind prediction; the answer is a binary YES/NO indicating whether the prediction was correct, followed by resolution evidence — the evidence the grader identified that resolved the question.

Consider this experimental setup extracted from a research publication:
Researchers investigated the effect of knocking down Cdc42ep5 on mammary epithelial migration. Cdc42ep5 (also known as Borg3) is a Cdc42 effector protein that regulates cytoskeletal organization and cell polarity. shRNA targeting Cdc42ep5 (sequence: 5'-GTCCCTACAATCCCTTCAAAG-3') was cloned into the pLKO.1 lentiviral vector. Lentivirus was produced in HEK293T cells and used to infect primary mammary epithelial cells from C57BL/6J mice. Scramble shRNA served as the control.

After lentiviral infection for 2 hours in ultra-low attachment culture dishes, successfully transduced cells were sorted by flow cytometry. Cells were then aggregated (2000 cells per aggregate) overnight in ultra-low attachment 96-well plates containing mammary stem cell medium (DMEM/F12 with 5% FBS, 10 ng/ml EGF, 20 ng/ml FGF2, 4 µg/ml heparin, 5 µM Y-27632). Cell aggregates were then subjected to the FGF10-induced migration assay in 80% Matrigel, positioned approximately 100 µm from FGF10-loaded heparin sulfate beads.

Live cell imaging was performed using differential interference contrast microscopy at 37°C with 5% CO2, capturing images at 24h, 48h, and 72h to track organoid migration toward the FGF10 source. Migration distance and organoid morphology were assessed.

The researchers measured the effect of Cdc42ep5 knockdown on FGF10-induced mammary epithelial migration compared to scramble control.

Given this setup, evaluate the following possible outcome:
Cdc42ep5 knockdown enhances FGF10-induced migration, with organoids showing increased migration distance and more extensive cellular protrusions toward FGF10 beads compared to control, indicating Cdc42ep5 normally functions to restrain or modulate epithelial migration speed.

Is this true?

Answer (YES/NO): NO